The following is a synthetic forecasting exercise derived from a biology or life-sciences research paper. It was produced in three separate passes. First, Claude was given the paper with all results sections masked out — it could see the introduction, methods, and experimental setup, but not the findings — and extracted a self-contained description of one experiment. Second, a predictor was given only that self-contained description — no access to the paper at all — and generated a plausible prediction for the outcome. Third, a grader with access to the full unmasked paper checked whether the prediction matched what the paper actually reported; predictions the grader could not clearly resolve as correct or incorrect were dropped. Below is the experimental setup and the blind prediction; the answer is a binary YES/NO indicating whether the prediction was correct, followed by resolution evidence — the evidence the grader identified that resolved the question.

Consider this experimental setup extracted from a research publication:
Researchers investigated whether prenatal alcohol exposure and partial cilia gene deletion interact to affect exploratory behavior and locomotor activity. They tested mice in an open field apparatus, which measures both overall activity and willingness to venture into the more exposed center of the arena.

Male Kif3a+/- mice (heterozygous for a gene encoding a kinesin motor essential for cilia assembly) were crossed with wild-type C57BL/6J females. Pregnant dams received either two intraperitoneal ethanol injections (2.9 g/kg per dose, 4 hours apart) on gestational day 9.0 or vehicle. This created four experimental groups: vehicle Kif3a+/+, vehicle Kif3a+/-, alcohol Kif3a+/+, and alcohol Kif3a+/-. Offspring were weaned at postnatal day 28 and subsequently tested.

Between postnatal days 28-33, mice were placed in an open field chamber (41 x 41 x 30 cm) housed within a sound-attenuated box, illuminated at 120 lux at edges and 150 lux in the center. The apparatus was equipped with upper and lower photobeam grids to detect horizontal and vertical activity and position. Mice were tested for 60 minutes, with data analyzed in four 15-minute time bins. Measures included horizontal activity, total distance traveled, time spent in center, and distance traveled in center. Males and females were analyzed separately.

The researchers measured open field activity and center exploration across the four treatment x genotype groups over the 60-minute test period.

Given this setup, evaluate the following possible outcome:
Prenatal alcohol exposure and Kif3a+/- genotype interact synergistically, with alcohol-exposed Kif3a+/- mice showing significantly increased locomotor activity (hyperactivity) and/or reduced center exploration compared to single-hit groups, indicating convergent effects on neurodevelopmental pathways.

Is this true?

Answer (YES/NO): NO